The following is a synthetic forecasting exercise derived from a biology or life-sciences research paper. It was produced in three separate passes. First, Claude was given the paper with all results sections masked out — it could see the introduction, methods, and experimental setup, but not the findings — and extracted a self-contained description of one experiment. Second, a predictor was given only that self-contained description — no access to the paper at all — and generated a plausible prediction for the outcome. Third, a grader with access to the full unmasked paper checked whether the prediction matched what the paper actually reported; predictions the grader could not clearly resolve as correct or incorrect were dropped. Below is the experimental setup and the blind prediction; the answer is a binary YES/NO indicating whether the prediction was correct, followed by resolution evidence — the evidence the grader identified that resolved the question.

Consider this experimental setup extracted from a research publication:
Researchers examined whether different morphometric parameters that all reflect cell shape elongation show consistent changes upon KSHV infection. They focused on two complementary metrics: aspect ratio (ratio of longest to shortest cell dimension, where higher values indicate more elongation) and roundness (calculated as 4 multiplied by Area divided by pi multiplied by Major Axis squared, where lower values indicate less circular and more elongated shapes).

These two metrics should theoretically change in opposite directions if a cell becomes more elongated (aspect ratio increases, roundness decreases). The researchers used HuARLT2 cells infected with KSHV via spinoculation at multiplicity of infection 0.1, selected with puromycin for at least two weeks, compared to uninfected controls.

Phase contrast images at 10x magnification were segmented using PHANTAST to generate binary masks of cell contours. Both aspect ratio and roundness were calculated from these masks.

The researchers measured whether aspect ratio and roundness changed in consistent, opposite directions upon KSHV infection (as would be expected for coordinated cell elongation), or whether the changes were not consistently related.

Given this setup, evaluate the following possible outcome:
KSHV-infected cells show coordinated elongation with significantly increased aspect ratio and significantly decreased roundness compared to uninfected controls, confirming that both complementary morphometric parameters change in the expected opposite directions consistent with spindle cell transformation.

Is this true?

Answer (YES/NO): YES